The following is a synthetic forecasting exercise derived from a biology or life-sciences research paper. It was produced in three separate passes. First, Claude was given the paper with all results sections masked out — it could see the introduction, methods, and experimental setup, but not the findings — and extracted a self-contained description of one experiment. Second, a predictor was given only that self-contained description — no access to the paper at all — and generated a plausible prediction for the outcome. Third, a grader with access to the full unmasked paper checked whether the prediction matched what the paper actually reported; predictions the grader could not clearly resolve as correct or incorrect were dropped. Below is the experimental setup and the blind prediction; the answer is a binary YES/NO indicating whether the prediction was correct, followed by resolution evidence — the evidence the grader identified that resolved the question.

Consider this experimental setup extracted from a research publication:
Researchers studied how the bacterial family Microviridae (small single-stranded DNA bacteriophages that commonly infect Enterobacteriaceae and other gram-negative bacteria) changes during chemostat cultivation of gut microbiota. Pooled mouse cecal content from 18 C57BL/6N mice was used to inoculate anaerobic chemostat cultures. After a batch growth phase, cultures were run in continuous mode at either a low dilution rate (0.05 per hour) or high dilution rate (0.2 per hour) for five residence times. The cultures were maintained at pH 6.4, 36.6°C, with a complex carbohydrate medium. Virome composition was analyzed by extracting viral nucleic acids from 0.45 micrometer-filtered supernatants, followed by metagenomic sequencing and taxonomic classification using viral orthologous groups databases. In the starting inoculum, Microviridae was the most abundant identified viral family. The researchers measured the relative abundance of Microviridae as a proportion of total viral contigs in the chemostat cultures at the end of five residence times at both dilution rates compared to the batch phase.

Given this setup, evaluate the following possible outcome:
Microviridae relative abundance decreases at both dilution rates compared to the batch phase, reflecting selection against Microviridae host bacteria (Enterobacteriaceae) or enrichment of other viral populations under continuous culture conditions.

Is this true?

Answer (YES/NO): YES